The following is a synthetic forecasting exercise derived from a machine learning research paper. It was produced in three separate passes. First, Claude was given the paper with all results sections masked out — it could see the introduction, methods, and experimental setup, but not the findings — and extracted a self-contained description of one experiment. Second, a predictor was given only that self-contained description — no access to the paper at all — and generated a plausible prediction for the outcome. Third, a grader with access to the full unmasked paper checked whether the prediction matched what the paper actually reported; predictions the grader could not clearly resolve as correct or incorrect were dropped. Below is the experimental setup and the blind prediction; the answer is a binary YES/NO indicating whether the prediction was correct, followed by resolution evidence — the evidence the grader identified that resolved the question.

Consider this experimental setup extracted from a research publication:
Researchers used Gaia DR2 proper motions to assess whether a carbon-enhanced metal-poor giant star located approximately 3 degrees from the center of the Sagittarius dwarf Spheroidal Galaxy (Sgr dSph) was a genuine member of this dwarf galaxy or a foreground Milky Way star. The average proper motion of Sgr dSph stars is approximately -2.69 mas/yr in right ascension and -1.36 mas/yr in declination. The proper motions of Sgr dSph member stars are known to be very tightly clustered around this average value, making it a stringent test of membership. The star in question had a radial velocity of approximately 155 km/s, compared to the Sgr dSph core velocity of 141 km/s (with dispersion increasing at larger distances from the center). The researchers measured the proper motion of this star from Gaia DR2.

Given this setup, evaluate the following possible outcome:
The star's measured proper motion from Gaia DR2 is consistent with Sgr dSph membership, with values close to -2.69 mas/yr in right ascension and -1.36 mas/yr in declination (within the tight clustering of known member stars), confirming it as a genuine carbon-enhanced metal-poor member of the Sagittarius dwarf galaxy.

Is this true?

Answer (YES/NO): YES